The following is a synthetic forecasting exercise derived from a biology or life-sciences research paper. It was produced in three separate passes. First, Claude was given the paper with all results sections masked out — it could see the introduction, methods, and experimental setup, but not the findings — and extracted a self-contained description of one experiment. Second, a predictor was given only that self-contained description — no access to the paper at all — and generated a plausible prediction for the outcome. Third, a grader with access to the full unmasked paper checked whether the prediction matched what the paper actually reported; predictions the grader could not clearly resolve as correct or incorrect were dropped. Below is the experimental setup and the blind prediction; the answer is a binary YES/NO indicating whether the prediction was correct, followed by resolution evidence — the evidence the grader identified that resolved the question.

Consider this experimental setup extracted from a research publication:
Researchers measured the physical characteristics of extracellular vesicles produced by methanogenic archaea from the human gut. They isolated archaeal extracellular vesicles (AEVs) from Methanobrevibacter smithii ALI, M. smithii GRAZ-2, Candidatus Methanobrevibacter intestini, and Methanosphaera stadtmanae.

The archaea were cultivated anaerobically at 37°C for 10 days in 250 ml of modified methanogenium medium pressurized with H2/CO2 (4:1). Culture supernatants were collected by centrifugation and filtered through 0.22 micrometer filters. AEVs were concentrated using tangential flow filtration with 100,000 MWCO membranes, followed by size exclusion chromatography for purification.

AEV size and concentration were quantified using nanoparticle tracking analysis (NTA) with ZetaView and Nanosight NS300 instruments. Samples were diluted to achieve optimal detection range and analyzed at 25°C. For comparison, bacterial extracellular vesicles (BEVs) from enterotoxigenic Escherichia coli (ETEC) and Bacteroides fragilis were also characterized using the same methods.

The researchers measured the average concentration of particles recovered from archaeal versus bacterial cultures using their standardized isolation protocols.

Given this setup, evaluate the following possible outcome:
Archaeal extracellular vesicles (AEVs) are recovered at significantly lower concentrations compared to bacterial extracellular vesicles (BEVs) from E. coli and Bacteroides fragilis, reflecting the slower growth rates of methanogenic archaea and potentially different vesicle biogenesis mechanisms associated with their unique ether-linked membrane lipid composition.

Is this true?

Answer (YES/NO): YES